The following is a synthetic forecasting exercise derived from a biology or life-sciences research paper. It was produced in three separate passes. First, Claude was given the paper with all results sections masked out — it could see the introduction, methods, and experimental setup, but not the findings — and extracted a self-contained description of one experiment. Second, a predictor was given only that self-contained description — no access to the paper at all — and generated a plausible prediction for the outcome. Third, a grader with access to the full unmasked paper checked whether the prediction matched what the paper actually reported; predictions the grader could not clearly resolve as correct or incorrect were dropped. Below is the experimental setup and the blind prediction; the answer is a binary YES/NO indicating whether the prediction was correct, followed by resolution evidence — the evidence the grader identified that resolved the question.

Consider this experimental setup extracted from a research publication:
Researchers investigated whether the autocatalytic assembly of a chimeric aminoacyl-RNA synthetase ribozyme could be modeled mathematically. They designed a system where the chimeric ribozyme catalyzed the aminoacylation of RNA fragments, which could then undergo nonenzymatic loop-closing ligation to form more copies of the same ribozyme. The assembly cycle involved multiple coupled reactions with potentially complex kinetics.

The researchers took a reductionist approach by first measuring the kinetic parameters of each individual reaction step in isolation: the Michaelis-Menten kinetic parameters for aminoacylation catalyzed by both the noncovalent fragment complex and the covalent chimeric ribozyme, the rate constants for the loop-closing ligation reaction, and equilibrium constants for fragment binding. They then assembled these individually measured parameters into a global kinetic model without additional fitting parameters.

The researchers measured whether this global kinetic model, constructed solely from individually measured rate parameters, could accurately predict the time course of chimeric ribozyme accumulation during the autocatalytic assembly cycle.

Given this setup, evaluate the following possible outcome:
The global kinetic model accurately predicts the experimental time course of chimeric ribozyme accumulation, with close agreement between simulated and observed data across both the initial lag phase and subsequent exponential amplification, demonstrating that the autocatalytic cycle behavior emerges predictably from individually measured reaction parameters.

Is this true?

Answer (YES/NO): YES